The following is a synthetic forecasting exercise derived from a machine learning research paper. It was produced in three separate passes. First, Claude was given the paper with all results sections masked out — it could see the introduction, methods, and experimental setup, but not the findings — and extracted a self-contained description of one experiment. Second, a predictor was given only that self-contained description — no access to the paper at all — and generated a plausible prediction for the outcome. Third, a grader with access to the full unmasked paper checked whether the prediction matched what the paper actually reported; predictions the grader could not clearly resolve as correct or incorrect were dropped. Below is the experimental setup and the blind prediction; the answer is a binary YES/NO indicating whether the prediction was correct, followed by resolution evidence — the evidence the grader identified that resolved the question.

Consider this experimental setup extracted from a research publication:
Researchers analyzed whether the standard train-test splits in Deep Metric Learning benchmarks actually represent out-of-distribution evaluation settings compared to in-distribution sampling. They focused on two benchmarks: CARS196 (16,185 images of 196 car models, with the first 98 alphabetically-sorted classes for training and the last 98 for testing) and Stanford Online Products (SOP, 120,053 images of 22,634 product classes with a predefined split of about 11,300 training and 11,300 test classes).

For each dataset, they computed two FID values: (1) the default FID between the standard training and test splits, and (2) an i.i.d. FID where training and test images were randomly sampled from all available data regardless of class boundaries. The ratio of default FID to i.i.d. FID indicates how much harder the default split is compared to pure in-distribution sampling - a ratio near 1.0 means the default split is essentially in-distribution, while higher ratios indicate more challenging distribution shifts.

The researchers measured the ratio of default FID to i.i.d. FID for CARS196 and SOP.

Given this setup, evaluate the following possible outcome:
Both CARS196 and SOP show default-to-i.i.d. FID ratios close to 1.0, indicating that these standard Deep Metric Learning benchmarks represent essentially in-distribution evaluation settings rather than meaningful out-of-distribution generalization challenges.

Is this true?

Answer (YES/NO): YES